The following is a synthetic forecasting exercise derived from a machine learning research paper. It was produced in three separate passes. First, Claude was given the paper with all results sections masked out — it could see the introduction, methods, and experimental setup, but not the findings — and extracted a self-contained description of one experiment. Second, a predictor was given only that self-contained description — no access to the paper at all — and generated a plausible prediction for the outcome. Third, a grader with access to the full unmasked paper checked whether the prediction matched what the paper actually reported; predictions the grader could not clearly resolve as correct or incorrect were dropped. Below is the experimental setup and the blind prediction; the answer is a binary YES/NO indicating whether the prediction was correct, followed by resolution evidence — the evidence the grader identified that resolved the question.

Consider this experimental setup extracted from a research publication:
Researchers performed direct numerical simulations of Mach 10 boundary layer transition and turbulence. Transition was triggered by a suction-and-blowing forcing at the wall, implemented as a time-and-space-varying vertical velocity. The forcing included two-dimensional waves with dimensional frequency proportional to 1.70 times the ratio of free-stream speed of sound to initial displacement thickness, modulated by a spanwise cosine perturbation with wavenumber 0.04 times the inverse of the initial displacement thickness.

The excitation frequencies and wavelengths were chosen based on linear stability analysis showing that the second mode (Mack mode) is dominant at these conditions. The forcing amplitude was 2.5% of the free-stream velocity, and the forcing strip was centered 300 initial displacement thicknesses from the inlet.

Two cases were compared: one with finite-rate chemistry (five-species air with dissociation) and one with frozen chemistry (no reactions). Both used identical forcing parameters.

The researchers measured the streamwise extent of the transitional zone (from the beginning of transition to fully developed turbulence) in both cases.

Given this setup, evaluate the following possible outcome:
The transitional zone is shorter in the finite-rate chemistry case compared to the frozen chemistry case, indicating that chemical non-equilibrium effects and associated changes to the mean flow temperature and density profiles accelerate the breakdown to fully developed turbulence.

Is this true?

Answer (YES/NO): NO